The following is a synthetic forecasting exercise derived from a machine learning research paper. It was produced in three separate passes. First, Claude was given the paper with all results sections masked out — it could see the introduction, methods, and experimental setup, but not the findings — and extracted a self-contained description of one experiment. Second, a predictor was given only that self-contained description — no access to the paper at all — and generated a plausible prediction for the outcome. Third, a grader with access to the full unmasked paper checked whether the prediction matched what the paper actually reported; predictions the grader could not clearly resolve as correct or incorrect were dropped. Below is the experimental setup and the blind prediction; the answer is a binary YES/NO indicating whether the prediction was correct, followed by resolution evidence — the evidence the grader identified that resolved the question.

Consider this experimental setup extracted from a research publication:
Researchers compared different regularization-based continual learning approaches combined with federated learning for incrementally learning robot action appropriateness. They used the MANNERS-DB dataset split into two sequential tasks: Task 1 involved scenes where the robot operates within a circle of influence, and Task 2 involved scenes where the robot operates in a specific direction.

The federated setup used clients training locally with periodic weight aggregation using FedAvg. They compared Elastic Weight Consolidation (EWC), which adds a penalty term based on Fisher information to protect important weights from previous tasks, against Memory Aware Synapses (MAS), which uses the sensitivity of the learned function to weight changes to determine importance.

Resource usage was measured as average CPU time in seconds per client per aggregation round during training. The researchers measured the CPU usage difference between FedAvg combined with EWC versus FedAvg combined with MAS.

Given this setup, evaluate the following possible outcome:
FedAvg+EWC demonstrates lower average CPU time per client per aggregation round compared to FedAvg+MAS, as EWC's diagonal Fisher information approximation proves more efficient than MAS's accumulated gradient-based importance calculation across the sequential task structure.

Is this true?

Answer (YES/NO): NO